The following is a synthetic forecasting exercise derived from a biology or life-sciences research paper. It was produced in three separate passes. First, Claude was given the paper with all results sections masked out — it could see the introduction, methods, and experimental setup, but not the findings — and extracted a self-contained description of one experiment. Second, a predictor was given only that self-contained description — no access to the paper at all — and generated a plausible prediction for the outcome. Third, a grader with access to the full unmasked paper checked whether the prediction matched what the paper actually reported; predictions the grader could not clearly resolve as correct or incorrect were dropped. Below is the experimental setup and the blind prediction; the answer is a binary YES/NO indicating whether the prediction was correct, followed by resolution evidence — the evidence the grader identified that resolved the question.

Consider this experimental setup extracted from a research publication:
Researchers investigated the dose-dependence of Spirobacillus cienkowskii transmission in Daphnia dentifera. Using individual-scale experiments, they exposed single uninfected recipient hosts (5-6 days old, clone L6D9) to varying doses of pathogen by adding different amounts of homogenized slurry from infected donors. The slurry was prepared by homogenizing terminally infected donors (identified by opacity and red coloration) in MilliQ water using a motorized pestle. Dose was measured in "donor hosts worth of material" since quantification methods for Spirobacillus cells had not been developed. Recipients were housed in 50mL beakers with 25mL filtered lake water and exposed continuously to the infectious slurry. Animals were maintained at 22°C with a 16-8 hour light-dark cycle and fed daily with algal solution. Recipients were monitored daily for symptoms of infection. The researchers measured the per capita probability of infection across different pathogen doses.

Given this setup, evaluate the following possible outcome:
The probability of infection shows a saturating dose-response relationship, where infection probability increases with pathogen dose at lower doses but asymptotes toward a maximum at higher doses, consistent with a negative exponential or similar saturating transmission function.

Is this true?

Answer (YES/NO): NO